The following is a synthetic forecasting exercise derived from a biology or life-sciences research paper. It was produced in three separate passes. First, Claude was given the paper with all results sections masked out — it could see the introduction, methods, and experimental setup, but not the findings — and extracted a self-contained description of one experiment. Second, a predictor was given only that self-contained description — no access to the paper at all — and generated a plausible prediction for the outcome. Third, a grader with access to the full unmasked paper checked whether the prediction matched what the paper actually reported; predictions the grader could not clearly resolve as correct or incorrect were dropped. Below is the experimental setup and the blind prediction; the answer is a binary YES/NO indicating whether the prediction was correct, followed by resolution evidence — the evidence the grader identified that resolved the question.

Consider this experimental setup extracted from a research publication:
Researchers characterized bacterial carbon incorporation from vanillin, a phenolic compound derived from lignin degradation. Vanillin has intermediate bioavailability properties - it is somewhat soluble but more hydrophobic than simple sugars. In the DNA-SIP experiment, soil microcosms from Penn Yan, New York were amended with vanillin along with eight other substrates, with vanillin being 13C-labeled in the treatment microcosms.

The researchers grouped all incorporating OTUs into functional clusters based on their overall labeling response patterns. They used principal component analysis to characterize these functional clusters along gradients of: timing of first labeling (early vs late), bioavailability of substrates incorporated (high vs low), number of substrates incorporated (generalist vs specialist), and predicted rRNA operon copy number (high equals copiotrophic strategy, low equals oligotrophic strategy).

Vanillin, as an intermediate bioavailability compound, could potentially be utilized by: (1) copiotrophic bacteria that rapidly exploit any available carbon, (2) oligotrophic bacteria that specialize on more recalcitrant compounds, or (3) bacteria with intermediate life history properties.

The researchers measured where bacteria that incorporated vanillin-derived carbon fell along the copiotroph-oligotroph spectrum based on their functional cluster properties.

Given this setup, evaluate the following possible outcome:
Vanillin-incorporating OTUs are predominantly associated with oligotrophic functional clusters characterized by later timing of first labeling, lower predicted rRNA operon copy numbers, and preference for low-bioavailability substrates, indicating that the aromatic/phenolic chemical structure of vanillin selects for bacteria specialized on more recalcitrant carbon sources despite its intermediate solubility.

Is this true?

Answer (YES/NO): YES